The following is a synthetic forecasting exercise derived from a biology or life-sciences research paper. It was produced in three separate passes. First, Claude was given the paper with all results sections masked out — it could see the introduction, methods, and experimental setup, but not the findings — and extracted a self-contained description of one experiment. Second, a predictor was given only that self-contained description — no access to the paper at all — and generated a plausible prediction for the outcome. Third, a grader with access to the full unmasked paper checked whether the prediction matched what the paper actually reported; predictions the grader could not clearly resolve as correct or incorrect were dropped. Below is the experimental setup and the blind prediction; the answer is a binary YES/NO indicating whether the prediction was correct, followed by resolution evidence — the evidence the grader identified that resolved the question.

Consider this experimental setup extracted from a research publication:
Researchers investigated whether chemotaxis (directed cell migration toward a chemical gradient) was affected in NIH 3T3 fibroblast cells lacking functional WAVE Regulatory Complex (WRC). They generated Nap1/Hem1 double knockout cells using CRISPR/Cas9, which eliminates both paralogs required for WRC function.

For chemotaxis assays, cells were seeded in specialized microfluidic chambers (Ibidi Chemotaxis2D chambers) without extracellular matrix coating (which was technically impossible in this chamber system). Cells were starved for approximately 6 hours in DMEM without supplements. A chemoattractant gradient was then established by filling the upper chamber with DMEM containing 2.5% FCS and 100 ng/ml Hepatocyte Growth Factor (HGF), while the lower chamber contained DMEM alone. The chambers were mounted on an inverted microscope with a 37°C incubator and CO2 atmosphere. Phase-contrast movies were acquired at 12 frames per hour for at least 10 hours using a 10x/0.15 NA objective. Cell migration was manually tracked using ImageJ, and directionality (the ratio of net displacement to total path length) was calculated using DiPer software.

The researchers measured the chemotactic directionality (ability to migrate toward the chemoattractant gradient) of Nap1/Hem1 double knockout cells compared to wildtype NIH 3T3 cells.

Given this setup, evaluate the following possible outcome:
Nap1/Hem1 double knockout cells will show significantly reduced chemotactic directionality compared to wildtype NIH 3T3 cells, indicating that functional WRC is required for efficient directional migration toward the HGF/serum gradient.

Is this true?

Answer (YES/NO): NO